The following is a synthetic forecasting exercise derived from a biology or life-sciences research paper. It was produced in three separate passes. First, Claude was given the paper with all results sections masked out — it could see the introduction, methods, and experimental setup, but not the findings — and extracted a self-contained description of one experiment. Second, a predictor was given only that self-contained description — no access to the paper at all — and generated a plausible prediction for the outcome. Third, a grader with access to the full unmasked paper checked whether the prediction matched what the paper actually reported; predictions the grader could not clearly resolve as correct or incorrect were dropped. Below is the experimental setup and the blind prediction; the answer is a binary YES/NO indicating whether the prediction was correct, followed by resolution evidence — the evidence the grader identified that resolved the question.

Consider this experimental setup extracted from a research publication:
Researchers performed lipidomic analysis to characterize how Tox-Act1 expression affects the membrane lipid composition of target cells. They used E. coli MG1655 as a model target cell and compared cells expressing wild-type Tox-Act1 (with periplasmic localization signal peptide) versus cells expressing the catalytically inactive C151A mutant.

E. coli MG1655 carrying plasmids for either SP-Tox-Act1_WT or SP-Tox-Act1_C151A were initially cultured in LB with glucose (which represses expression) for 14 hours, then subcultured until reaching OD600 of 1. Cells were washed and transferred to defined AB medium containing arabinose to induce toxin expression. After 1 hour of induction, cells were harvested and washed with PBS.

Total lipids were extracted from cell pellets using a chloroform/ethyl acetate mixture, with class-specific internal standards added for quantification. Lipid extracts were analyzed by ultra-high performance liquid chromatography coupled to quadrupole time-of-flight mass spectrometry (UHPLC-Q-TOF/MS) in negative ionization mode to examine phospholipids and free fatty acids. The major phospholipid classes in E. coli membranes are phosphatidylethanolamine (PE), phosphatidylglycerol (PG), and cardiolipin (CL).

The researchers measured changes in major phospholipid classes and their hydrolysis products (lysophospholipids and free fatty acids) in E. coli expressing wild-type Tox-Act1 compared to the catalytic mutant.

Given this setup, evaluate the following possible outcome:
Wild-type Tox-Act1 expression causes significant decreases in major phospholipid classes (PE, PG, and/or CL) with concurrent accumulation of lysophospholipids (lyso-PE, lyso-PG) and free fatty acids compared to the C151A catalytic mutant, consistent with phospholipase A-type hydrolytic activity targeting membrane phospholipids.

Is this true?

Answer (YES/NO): YES